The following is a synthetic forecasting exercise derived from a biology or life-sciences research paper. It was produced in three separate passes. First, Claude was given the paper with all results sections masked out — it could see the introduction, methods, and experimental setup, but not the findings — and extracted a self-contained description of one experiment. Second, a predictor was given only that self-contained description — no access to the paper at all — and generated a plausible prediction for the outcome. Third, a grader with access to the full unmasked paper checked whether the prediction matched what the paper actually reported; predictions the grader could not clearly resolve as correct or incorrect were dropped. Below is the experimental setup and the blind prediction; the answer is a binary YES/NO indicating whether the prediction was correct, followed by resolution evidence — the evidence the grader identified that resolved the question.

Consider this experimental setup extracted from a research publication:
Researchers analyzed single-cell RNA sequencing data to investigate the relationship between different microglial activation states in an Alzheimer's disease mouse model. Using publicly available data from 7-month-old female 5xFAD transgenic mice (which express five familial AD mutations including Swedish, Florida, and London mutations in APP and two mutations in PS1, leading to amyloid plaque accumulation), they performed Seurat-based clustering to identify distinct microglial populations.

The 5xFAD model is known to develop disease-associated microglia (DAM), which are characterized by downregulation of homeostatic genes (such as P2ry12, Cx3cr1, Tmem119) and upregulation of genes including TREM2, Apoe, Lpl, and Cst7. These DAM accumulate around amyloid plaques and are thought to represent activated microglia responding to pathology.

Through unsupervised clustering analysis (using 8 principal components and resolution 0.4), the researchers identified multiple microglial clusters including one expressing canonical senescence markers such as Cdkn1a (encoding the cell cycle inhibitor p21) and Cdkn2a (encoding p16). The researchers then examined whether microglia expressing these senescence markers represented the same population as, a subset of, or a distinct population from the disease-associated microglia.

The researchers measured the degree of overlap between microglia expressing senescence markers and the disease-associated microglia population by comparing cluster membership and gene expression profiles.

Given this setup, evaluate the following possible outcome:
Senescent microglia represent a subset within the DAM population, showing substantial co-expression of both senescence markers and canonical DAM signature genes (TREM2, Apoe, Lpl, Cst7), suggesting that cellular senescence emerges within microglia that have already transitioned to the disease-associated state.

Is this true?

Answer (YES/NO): NO